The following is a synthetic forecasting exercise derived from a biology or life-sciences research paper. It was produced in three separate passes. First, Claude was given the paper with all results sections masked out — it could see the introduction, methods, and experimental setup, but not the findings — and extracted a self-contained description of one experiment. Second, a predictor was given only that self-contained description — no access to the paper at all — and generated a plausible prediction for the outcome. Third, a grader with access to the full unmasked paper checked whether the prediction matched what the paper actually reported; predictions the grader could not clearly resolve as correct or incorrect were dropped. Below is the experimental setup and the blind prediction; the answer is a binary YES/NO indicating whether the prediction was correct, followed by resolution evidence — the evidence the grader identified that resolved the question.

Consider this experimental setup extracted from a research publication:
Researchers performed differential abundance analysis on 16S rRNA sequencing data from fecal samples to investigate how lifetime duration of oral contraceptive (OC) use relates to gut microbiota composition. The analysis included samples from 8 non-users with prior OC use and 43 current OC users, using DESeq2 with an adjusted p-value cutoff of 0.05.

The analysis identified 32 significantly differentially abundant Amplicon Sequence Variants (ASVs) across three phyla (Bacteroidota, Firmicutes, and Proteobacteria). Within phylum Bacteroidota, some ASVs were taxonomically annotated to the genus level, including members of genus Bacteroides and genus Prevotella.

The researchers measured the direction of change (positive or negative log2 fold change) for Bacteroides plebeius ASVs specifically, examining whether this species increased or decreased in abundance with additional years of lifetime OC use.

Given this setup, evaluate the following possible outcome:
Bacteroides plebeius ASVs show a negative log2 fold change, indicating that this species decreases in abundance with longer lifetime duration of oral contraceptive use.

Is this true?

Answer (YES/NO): NO